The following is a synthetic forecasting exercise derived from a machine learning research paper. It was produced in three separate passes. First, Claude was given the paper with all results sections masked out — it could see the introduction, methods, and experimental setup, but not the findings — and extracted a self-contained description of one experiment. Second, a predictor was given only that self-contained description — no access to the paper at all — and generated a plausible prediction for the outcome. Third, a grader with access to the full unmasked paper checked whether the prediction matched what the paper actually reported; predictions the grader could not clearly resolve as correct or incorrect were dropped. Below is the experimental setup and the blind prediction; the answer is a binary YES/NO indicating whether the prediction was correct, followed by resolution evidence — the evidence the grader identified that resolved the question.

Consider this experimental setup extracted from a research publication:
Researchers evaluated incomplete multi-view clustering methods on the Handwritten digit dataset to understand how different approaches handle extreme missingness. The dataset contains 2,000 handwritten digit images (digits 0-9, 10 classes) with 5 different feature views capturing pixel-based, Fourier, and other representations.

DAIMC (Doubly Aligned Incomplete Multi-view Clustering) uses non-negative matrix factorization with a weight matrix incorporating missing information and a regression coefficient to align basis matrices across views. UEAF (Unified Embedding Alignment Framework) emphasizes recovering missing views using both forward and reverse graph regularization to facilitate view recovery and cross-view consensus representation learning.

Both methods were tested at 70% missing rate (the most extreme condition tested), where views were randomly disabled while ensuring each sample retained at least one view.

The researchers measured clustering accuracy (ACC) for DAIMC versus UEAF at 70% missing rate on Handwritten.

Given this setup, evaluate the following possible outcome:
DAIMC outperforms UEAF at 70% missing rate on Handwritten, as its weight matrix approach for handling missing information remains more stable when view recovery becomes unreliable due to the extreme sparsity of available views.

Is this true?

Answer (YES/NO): NO